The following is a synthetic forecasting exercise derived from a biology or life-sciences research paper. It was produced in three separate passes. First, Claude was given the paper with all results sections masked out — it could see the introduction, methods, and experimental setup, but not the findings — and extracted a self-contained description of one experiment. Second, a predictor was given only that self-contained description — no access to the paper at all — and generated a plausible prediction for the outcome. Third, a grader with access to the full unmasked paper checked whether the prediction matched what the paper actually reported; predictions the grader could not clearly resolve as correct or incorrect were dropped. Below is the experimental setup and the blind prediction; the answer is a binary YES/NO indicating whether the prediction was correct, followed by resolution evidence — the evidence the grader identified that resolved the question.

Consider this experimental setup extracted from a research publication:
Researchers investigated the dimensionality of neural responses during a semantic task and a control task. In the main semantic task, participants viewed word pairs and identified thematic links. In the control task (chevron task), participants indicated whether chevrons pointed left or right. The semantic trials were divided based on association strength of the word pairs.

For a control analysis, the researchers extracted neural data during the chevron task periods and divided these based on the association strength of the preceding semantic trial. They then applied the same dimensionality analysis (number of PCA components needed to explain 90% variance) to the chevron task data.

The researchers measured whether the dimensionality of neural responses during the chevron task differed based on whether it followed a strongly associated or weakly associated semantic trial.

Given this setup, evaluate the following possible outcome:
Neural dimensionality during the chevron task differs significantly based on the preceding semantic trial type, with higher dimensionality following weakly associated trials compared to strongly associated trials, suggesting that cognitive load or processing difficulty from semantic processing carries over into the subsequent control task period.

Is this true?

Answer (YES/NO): NO